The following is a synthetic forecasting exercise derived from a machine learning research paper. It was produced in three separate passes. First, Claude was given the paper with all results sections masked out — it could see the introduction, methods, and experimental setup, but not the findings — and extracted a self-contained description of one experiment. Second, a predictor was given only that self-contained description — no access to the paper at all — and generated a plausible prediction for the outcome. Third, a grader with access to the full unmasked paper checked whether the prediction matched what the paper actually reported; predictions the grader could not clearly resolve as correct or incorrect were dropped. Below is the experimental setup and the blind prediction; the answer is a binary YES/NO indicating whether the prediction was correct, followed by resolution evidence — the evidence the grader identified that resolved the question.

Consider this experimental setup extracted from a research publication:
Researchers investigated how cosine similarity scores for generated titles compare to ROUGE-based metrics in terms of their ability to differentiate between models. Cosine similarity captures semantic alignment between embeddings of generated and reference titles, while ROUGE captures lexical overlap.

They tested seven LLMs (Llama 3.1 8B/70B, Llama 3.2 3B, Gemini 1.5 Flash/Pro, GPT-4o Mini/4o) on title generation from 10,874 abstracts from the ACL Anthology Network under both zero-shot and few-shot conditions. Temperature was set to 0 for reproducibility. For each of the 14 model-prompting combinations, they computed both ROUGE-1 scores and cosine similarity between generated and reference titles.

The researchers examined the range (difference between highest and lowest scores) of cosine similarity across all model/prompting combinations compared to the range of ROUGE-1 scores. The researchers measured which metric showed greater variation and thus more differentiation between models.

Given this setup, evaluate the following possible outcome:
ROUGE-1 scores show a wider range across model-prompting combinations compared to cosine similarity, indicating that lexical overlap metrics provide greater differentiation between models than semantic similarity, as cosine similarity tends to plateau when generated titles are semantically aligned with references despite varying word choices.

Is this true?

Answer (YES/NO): YES